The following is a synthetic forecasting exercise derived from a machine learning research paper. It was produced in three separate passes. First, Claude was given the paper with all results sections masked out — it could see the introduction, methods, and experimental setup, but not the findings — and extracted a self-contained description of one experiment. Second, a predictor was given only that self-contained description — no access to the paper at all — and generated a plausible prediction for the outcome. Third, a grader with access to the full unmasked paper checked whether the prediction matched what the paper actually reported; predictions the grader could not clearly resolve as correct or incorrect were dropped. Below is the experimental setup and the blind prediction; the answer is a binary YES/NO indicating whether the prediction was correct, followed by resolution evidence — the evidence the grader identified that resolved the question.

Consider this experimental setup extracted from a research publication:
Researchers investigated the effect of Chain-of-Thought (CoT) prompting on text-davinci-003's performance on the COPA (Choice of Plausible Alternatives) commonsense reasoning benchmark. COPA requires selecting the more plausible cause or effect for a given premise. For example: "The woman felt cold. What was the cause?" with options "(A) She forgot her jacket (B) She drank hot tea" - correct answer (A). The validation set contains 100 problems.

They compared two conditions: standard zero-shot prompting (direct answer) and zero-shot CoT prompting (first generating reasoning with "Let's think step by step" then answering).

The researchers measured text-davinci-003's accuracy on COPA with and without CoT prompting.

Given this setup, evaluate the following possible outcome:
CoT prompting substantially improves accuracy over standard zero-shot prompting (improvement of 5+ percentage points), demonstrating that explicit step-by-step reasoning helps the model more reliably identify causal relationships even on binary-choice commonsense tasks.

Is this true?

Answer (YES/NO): NO